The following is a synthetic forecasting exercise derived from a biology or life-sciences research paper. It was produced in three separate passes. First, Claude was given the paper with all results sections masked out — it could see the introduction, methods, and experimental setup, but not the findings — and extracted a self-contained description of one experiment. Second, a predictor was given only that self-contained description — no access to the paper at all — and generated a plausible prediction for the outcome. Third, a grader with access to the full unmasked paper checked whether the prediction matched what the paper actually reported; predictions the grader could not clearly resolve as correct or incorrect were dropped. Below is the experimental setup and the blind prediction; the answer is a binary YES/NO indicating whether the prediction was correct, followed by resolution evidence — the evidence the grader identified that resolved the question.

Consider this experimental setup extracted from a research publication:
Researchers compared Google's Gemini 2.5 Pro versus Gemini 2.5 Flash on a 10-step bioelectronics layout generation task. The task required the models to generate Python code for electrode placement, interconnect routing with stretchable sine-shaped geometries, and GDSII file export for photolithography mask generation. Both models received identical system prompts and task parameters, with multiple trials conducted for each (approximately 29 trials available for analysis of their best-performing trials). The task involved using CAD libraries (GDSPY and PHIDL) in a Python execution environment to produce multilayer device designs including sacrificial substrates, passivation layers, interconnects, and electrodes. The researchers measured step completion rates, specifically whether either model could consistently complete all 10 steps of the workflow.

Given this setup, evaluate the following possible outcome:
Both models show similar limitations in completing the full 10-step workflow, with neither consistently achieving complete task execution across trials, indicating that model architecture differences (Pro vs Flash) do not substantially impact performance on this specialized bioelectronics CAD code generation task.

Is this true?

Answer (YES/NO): NO